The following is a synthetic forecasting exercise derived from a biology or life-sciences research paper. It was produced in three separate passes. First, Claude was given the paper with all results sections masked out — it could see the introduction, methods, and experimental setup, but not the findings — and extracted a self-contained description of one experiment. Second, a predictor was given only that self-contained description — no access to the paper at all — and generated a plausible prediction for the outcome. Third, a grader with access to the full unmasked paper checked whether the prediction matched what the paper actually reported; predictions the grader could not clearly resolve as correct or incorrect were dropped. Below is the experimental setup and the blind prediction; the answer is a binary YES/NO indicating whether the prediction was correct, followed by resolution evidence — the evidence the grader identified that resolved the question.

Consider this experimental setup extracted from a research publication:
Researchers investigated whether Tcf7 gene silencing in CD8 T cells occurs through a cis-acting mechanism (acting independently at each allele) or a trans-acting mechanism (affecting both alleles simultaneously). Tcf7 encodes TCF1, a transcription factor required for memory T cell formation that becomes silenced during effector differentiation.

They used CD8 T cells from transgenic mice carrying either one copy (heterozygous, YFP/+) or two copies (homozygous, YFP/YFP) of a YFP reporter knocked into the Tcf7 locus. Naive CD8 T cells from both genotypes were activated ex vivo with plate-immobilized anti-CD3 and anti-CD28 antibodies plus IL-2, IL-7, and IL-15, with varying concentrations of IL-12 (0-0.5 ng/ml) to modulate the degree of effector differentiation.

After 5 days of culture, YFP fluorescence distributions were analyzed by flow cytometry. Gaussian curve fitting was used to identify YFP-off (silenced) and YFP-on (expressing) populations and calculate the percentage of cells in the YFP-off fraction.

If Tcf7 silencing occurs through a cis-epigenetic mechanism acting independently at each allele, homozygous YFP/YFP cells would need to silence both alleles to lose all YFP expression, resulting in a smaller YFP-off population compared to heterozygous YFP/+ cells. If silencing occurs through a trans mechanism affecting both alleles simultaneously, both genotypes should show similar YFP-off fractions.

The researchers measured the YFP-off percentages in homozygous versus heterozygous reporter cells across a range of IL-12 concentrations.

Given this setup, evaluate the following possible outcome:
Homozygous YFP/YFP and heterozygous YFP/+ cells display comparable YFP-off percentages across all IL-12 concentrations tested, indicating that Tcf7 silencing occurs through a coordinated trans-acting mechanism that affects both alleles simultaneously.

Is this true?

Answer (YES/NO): NO